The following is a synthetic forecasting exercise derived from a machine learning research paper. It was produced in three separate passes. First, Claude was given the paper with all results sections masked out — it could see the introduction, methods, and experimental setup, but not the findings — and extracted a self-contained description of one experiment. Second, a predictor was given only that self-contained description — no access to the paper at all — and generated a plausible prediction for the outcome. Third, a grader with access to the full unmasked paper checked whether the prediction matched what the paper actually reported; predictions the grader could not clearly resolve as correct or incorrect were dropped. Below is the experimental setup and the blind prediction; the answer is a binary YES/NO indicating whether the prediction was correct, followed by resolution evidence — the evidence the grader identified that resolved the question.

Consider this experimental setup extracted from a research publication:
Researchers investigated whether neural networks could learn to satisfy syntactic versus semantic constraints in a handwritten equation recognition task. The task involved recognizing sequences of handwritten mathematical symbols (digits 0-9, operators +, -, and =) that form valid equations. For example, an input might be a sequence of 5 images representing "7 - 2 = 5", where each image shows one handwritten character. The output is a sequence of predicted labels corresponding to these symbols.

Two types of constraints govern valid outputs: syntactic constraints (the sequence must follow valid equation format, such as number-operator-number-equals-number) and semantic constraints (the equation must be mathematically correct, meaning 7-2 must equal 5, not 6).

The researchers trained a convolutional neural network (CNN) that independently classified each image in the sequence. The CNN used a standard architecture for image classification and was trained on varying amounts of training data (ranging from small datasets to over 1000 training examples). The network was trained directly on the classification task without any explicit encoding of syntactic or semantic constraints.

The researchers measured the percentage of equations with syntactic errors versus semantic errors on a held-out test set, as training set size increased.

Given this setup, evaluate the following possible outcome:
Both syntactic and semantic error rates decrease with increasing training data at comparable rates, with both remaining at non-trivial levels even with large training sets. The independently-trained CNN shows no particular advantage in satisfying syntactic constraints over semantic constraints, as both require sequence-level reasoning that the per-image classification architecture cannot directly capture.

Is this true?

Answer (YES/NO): NO